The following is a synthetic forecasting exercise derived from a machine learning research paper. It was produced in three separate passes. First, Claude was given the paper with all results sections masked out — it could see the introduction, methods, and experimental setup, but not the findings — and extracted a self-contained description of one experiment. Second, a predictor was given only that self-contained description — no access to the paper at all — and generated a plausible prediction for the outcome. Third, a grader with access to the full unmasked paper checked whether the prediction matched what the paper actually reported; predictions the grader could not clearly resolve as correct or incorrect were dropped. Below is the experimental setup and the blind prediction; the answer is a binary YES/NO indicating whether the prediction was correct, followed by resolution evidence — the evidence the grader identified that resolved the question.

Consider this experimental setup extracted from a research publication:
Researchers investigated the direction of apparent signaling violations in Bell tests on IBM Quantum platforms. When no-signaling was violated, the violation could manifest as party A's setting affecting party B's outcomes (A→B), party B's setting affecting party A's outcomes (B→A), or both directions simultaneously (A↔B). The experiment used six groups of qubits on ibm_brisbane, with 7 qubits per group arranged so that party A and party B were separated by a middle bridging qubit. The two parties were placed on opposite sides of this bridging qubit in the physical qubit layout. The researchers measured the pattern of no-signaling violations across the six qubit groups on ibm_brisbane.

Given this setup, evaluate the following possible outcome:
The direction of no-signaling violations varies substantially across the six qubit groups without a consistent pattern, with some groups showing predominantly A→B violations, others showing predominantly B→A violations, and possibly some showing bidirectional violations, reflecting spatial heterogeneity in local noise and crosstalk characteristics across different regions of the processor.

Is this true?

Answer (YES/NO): NO